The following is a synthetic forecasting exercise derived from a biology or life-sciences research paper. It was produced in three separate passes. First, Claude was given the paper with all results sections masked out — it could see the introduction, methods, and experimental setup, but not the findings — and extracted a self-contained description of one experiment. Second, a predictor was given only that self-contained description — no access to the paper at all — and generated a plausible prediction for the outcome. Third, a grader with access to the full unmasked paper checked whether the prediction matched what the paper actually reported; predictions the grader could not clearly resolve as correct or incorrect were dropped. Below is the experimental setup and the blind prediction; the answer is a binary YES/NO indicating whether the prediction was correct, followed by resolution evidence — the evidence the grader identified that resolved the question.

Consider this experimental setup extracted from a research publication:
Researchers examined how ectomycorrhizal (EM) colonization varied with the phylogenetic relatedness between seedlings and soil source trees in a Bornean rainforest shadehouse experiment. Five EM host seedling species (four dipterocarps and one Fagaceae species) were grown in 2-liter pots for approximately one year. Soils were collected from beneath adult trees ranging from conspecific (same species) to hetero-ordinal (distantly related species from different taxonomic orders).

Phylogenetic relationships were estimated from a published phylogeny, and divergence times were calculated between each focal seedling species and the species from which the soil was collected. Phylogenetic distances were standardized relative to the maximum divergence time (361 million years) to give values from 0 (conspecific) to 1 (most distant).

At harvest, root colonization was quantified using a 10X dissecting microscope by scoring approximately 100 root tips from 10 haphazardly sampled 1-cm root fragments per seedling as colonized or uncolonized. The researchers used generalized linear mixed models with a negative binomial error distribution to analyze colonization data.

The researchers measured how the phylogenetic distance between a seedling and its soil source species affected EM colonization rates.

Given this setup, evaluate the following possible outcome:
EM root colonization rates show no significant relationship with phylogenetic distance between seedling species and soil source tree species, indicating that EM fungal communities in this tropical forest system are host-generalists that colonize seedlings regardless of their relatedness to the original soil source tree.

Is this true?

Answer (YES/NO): NO